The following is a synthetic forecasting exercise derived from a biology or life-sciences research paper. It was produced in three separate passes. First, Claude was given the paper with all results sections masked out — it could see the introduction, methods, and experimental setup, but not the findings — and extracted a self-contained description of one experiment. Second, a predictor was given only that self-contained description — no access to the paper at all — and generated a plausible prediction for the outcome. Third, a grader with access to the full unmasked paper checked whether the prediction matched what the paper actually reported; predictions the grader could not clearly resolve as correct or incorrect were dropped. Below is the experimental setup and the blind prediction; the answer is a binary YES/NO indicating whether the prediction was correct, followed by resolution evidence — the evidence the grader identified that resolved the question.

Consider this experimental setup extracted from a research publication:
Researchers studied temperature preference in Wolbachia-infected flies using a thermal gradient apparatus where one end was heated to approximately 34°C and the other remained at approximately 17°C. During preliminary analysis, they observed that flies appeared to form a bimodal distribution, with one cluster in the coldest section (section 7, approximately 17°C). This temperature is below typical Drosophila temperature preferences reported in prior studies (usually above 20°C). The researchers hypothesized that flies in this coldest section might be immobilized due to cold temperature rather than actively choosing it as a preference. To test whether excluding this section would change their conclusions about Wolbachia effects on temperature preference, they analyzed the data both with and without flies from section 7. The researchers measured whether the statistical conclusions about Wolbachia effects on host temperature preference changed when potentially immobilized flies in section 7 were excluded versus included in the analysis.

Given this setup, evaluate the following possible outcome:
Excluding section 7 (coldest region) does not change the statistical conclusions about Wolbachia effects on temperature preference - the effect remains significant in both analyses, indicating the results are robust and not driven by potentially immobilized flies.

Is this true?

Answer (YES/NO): YES